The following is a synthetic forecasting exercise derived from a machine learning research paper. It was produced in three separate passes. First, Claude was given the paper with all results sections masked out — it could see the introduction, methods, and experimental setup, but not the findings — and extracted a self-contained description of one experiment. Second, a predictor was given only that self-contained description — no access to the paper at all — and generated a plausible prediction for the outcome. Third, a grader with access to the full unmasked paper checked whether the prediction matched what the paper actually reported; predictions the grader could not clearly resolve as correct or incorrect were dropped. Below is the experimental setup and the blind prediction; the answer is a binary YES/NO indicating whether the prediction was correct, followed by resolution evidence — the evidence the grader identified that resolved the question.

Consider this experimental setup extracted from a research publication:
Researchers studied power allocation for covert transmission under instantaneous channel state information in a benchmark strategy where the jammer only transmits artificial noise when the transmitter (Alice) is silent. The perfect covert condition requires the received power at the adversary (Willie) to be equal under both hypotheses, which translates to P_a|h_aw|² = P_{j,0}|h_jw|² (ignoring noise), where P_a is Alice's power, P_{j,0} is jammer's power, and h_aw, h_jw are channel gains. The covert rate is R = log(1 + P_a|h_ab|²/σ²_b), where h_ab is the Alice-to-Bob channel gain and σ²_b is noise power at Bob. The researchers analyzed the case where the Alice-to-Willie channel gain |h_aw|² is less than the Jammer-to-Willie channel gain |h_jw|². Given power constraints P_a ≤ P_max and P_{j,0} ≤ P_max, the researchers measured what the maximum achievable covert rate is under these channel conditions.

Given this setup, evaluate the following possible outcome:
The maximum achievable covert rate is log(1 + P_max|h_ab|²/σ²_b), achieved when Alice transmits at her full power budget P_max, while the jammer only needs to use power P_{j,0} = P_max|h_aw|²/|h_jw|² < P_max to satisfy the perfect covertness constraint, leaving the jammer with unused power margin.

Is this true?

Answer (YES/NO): YES